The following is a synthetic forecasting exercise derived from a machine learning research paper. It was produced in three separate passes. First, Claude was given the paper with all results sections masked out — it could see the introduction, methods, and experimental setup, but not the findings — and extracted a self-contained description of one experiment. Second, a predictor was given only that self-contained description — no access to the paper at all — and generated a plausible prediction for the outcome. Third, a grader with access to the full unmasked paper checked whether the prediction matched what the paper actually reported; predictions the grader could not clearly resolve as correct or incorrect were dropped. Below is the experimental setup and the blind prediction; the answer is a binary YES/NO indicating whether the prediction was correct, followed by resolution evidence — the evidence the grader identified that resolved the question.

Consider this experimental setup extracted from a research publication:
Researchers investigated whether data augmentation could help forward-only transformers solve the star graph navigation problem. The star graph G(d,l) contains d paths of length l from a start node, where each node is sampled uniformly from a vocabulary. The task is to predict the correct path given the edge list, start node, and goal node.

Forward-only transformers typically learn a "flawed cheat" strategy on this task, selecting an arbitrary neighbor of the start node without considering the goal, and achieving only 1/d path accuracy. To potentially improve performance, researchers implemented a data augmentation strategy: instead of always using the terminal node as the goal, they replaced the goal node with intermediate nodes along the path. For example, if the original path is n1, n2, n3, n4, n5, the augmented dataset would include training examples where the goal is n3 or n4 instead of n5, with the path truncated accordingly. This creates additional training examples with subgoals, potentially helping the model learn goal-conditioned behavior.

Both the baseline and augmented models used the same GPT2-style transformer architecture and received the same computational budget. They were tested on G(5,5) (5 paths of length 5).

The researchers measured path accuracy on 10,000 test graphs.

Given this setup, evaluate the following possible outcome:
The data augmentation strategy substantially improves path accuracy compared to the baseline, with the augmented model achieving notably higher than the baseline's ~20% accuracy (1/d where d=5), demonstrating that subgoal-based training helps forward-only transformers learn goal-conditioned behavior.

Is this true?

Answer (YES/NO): NO